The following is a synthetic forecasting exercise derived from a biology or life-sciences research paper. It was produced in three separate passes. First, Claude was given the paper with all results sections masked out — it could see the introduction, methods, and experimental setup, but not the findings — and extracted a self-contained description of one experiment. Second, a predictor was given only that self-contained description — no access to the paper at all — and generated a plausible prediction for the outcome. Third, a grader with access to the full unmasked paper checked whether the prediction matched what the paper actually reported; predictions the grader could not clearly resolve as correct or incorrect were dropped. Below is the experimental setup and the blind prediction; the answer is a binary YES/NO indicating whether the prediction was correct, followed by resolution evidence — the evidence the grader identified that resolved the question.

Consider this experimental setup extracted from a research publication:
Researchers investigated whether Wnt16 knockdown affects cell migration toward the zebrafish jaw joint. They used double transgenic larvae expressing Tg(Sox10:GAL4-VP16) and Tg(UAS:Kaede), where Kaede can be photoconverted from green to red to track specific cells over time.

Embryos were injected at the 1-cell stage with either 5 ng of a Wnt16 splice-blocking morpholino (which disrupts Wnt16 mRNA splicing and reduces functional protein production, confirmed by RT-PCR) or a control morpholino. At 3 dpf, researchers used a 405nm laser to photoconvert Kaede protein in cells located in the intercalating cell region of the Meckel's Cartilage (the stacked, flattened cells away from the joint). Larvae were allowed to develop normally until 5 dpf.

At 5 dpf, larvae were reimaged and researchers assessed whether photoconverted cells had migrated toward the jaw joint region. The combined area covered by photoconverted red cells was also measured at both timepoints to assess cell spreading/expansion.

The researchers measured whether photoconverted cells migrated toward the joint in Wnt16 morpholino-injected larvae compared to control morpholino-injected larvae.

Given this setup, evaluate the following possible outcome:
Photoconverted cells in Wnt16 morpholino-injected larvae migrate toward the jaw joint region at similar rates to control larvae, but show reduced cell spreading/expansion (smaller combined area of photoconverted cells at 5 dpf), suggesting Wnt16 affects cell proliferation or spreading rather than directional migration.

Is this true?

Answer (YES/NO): NO